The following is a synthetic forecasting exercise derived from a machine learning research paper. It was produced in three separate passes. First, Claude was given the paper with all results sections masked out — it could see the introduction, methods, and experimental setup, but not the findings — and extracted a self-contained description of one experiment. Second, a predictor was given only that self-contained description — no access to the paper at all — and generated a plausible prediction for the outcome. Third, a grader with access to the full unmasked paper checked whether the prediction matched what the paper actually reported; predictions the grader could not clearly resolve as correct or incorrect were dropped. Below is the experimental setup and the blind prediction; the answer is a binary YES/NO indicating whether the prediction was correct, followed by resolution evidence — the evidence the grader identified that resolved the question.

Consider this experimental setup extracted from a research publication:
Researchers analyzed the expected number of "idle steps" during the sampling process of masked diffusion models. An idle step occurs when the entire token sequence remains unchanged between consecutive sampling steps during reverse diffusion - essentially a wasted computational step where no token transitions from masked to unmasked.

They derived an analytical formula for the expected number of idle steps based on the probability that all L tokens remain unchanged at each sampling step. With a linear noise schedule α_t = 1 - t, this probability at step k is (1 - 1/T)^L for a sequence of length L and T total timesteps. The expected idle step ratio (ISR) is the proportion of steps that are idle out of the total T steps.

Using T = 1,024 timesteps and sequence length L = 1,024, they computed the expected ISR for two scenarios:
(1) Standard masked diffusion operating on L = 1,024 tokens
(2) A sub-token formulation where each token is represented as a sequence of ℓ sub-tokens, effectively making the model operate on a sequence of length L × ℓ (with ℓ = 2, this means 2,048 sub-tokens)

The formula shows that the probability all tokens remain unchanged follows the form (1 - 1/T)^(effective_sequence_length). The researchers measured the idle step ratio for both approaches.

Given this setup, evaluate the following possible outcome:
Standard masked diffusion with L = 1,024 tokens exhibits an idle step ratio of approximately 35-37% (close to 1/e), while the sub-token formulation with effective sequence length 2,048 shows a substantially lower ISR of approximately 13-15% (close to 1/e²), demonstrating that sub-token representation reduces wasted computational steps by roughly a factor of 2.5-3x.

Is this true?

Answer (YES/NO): YES